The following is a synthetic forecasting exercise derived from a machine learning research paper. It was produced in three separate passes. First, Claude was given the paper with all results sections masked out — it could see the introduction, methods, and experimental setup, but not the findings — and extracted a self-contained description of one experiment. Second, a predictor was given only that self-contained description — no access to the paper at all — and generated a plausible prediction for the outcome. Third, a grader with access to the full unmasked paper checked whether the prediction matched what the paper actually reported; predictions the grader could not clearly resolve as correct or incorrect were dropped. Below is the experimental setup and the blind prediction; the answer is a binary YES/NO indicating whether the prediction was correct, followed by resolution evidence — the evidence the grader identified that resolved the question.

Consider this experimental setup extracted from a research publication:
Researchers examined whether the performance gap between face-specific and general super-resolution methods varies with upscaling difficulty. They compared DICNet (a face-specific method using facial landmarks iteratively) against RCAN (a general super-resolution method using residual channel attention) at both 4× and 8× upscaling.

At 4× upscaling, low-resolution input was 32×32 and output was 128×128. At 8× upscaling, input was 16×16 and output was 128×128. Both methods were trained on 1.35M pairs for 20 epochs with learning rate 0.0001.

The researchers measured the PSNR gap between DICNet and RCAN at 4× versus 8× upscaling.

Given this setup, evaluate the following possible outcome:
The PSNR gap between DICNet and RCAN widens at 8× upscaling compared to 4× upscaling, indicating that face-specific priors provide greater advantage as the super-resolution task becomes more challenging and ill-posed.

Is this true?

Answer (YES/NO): YES